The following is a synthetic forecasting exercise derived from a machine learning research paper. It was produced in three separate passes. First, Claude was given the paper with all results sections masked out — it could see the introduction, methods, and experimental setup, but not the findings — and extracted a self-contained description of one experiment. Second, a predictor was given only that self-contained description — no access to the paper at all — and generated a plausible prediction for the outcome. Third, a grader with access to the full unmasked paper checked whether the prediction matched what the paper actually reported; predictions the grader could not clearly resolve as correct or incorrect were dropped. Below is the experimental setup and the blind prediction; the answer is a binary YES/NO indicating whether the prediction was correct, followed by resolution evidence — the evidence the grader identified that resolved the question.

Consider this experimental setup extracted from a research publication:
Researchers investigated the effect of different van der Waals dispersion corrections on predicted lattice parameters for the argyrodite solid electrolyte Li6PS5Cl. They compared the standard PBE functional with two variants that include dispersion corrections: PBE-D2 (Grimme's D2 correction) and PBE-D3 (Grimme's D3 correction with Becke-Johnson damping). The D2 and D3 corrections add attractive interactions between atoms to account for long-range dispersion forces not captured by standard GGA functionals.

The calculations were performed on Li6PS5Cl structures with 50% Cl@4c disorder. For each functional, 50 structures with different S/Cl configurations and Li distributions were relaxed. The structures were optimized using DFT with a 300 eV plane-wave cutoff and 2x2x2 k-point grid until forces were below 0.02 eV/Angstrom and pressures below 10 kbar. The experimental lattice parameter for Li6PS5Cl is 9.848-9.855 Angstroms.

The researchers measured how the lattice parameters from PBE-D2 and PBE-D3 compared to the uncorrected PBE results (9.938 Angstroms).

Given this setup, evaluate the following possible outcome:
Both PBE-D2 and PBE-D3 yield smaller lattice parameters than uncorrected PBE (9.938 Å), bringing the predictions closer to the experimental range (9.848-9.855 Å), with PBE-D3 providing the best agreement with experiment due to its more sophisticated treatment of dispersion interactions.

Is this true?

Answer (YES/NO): NO